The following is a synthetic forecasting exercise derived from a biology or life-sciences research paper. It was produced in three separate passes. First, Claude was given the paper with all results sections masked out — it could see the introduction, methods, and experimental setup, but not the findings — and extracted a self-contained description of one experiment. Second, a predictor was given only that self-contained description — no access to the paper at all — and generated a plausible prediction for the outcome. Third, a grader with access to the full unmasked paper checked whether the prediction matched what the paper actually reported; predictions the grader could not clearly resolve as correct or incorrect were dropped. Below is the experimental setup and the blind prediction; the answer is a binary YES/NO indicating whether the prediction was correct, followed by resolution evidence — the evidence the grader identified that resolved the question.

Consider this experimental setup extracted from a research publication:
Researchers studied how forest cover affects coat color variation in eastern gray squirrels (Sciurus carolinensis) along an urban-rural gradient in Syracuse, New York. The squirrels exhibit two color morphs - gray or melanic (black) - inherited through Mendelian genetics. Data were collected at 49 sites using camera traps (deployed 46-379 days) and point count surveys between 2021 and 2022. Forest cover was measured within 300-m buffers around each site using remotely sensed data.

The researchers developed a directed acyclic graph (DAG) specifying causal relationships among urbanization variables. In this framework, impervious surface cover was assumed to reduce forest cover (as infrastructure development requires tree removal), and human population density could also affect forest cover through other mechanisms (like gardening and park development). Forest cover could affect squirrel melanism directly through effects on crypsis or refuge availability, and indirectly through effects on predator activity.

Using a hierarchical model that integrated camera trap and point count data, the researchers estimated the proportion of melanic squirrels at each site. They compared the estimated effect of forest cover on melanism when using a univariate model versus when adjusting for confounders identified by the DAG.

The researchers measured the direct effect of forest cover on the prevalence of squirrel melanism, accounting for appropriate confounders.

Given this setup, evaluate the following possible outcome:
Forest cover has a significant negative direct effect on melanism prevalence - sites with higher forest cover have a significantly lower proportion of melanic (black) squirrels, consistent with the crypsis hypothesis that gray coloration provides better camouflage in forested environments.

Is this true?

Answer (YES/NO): NO